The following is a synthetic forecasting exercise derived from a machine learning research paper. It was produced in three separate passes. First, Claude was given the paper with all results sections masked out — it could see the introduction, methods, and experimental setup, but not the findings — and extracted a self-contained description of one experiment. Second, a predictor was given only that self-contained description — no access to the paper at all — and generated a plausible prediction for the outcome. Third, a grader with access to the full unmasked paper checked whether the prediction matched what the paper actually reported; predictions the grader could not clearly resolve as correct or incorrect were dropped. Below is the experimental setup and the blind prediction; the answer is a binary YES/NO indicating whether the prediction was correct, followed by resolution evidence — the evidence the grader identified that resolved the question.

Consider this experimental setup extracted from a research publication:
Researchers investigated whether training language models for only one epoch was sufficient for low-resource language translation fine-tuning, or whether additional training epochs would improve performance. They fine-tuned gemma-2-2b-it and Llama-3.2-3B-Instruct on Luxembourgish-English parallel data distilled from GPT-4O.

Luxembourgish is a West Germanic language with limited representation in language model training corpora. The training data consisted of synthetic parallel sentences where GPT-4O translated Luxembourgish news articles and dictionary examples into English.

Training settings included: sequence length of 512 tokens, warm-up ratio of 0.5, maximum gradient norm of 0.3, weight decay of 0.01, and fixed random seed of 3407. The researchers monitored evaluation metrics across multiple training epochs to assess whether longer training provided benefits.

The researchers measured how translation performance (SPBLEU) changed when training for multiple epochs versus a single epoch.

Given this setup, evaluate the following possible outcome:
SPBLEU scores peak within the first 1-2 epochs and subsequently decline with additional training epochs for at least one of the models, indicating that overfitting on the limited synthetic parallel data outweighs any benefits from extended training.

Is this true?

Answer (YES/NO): YES